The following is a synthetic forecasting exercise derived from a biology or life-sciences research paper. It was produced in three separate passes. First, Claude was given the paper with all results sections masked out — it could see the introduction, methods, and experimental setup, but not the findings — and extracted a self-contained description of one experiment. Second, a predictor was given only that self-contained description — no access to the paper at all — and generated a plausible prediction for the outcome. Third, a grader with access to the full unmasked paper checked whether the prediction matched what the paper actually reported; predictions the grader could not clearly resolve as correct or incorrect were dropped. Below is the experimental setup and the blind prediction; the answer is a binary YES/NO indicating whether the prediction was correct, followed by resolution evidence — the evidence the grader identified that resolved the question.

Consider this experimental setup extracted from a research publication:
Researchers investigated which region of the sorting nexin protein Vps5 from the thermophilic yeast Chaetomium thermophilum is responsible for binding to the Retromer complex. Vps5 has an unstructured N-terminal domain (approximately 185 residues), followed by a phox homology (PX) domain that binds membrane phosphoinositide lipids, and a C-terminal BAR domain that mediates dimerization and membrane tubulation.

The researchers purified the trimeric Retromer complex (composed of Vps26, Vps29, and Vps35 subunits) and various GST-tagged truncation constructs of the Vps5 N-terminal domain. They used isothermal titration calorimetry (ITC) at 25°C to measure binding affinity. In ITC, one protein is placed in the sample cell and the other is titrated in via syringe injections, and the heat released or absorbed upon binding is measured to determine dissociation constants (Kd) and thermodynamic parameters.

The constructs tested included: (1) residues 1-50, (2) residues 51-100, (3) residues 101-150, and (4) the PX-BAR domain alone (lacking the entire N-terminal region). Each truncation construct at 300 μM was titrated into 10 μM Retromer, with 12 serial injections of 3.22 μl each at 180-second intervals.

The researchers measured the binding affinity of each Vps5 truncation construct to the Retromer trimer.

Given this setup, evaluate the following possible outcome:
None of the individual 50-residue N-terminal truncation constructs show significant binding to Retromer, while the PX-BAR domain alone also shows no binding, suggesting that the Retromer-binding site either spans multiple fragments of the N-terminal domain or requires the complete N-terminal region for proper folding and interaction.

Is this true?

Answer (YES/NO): NO